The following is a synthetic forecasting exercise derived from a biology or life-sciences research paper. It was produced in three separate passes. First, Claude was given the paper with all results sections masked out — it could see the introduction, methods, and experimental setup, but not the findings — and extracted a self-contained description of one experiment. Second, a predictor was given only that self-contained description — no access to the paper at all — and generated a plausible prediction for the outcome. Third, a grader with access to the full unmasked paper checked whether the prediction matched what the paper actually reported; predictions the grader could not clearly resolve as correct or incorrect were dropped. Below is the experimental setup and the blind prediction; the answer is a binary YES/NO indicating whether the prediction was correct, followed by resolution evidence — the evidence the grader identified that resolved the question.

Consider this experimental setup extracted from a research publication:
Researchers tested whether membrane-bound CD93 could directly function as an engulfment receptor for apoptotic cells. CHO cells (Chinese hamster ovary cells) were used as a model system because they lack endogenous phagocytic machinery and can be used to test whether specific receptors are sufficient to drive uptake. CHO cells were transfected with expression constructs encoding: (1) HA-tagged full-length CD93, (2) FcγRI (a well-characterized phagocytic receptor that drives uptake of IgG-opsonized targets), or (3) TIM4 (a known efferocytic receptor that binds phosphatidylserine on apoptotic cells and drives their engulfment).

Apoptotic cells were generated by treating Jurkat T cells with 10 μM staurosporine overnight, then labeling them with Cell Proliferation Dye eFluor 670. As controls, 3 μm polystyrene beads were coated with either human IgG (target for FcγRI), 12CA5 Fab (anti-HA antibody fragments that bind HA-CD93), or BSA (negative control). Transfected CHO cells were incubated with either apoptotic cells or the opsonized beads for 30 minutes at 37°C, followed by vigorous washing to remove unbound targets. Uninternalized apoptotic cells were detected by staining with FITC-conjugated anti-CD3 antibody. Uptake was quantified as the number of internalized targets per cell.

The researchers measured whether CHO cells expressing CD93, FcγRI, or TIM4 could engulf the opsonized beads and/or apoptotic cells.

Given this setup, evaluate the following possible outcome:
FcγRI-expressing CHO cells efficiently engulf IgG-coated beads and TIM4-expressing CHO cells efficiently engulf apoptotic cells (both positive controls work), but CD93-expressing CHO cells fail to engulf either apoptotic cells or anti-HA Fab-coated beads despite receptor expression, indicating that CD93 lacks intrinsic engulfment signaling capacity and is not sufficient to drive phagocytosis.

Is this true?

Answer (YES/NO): YES